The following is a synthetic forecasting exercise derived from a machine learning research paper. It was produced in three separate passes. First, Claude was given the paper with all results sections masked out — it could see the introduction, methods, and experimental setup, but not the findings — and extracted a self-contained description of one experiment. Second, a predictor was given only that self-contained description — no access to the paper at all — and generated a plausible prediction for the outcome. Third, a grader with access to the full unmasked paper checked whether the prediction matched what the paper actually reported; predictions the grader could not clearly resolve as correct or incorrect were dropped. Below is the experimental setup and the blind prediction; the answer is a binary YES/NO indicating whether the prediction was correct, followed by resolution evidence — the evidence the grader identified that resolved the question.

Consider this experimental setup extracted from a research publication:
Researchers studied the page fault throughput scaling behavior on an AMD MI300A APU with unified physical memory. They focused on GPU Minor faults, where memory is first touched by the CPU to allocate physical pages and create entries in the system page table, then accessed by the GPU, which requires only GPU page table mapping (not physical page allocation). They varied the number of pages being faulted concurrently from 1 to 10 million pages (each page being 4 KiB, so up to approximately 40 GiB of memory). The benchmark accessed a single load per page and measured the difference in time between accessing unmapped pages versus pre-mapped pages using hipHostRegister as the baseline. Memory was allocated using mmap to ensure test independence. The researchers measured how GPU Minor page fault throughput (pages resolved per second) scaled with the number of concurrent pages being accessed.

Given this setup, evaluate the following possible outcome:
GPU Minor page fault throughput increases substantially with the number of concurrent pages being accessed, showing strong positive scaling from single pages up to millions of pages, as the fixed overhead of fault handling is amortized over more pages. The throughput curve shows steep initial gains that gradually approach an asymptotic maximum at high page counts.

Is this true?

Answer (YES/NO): YES